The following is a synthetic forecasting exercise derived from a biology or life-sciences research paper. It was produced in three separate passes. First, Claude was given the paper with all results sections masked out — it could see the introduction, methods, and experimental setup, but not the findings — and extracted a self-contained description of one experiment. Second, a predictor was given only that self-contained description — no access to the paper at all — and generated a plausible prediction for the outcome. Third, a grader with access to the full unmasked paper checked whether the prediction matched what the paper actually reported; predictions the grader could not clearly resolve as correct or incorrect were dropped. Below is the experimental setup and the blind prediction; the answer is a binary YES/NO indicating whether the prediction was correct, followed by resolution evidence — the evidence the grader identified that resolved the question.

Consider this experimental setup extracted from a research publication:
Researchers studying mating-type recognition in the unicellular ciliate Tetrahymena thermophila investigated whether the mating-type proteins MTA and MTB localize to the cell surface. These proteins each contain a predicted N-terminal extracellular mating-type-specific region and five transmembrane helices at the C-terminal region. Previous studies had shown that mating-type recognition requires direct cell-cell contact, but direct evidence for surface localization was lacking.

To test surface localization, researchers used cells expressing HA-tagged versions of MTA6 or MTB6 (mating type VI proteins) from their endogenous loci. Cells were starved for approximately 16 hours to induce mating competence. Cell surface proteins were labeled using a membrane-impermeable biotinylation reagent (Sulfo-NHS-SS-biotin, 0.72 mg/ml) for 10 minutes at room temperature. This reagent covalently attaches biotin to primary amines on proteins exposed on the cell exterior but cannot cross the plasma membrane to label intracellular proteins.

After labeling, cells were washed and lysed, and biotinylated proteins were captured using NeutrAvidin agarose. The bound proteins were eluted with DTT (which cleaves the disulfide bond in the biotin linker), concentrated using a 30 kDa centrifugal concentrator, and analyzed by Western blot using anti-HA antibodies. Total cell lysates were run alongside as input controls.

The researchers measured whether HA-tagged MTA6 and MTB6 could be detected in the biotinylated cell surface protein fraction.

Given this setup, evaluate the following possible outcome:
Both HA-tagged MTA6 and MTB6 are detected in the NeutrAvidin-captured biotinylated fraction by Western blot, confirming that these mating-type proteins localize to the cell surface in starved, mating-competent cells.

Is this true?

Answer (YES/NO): NO